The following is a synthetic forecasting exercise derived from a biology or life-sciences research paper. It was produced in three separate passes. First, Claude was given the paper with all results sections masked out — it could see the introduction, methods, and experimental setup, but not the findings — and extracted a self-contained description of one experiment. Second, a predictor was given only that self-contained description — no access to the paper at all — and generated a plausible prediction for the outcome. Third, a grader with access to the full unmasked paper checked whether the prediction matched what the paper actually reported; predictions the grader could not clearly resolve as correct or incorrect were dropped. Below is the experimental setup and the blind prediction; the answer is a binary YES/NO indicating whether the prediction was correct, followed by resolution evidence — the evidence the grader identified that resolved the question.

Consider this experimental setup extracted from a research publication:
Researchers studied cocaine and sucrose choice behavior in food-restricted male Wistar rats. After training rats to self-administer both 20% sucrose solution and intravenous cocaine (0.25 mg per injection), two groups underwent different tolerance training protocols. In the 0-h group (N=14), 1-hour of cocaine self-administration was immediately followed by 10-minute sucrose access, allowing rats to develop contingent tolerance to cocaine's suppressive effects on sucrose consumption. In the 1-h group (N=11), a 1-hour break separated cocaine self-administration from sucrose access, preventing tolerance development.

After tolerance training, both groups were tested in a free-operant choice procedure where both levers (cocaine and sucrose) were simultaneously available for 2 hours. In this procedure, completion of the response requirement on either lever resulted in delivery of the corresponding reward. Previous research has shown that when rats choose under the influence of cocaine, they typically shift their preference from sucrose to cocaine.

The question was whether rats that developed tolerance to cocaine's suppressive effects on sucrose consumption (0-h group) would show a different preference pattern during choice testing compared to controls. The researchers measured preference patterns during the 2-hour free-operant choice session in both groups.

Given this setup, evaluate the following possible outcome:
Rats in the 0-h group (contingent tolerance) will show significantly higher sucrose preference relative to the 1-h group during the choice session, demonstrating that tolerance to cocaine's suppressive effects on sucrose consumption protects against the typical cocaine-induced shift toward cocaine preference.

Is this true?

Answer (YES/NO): NO